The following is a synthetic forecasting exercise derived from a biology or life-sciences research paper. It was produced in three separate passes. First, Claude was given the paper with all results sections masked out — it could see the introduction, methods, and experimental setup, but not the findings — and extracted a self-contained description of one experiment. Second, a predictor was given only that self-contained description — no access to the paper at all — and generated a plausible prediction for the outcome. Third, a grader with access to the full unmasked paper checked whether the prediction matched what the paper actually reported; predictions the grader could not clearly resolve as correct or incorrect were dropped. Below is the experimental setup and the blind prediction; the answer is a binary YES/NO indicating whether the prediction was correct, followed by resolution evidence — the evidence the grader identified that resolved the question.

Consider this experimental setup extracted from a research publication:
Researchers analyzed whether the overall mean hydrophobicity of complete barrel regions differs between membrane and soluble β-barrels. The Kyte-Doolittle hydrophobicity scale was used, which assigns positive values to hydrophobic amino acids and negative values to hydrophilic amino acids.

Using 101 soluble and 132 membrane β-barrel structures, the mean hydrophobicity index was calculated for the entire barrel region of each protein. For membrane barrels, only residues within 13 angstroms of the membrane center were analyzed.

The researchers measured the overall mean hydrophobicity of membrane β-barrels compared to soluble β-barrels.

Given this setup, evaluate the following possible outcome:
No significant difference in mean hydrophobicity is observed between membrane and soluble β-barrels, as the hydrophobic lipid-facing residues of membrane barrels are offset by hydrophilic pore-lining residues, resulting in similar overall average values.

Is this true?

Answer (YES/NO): YES